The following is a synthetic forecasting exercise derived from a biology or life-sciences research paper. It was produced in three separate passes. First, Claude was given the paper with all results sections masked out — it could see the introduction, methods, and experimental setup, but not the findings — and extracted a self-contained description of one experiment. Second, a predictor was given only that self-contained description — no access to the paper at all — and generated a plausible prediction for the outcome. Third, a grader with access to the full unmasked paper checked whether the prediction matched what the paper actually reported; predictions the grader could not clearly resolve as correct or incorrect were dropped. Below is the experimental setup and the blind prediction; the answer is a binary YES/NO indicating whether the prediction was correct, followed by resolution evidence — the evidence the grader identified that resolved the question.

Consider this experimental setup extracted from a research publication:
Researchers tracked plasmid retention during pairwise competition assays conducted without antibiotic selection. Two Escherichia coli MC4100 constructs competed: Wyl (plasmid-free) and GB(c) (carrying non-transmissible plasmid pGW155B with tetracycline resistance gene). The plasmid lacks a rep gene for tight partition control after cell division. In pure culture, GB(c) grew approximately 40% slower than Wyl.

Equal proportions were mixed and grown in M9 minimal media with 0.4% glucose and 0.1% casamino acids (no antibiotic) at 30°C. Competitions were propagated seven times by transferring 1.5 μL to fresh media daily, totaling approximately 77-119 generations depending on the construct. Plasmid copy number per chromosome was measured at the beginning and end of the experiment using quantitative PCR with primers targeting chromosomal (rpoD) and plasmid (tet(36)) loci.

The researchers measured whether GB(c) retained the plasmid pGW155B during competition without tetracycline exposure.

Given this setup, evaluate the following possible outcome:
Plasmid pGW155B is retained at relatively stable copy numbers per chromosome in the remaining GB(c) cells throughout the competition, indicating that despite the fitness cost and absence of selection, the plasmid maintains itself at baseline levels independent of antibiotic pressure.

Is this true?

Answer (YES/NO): YES